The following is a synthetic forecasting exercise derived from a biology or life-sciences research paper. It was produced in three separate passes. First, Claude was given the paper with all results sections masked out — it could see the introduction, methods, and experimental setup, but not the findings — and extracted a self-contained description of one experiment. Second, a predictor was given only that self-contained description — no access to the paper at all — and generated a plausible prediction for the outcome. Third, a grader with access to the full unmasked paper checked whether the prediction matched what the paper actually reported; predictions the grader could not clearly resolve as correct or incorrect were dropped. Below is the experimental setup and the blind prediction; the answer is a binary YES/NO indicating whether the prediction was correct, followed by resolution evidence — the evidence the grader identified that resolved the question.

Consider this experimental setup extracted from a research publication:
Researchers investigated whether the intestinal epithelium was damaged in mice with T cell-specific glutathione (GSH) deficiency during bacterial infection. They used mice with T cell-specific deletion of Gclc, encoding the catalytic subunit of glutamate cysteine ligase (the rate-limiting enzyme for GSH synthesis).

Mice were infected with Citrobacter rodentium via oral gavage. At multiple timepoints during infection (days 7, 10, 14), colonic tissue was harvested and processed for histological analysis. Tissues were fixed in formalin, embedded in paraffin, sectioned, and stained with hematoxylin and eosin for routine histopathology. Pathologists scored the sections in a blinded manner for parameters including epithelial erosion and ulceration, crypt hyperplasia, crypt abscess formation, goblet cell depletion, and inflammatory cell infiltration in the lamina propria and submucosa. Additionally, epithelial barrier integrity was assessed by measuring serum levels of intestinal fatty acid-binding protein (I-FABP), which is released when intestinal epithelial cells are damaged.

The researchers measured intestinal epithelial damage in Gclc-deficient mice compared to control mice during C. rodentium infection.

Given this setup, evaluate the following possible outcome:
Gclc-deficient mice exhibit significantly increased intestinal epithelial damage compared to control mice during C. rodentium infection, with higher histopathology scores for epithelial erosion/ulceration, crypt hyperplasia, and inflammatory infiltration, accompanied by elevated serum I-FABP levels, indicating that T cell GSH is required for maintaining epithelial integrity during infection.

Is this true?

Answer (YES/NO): NO